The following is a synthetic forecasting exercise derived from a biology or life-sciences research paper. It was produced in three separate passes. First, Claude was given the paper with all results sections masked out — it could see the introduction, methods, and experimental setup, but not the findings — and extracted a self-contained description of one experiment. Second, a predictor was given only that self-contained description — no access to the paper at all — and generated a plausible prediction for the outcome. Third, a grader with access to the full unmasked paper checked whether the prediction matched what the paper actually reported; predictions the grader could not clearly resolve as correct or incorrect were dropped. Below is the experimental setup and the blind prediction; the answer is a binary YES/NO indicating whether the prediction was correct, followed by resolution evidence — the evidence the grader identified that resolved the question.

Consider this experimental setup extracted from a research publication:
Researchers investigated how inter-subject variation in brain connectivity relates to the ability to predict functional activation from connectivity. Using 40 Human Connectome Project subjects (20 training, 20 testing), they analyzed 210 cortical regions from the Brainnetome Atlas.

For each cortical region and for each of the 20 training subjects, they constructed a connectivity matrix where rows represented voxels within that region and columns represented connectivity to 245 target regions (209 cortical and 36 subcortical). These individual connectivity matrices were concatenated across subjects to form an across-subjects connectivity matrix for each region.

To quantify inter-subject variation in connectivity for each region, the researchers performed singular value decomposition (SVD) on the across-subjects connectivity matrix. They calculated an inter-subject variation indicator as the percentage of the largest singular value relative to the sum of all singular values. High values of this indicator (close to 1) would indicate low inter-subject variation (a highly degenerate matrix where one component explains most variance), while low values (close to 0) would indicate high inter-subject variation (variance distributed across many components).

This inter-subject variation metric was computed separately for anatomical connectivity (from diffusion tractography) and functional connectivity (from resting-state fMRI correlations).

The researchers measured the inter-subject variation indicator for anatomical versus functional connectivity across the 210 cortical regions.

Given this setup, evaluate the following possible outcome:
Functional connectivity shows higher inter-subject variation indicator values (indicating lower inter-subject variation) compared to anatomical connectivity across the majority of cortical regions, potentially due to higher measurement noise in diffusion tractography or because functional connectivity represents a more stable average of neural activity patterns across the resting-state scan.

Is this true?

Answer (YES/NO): NO